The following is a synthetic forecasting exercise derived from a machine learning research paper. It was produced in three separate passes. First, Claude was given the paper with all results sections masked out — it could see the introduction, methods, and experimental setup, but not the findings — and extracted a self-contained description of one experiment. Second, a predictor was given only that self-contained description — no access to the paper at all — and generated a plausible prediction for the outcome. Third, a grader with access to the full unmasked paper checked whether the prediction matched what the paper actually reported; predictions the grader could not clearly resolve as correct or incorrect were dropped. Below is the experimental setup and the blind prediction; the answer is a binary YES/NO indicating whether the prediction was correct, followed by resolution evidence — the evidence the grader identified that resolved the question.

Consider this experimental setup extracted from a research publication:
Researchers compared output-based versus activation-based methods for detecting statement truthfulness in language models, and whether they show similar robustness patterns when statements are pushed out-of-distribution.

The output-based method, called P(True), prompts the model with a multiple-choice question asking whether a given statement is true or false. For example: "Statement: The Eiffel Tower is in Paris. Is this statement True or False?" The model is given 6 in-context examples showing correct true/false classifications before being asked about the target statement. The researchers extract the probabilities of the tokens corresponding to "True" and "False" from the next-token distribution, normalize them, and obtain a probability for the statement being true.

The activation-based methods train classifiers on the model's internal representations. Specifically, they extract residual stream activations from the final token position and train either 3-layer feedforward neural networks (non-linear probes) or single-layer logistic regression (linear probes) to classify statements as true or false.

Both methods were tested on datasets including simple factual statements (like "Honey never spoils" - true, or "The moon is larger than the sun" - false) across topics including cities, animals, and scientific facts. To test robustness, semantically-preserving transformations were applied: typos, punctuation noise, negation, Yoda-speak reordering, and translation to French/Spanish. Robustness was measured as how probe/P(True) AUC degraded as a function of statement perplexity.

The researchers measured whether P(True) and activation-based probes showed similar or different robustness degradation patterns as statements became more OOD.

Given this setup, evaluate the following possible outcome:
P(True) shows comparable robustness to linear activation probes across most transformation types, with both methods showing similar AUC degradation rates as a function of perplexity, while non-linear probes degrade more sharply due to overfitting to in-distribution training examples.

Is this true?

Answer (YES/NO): NO